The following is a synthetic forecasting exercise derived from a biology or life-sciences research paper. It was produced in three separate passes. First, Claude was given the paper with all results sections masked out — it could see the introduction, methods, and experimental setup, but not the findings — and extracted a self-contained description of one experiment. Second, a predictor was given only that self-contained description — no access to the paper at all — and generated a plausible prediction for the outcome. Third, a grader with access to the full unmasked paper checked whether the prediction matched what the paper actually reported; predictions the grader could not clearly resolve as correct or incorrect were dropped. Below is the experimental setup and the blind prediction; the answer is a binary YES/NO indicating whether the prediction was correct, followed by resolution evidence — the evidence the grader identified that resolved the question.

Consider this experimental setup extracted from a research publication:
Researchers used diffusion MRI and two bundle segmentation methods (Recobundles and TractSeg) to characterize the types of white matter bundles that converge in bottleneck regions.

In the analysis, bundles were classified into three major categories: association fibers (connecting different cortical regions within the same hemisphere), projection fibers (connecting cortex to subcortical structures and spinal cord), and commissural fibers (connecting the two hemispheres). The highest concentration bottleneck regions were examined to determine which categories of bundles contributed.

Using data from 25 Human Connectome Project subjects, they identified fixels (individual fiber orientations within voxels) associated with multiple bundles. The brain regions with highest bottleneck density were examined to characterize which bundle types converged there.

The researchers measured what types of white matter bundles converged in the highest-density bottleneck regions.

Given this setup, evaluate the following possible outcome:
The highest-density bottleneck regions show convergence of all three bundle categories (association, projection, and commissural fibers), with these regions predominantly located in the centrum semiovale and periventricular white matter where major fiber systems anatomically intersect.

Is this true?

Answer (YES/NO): NO